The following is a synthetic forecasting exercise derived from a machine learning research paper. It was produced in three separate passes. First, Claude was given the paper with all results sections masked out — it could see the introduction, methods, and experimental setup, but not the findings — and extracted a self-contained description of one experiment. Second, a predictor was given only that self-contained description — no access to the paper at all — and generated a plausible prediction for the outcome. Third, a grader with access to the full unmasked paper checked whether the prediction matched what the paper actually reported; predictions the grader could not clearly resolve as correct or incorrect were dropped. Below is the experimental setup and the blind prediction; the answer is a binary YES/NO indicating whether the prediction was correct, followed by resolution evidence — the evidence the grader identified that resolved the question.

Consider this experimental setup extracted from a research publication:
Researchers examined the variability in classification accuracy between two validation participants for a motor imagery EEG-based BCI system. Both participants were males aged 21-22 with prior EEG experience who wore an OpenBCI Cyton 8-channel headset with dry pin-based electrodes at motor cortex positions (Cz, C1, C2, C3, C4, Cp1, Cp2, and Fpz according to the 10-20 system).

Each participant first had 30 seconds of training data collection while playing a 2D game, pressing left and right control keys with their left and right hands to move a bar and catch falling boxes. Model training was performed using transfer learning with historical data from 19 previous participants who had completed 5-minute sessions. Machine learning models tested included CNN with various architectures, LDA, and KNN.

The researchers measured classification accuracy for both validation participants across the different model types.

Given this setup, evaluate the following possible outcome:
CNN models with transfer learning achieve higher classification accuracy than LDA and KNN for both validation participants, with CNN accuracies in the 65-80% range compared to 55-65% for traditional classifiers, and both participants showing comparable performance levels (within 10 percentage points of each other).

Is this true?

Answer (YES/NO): NO